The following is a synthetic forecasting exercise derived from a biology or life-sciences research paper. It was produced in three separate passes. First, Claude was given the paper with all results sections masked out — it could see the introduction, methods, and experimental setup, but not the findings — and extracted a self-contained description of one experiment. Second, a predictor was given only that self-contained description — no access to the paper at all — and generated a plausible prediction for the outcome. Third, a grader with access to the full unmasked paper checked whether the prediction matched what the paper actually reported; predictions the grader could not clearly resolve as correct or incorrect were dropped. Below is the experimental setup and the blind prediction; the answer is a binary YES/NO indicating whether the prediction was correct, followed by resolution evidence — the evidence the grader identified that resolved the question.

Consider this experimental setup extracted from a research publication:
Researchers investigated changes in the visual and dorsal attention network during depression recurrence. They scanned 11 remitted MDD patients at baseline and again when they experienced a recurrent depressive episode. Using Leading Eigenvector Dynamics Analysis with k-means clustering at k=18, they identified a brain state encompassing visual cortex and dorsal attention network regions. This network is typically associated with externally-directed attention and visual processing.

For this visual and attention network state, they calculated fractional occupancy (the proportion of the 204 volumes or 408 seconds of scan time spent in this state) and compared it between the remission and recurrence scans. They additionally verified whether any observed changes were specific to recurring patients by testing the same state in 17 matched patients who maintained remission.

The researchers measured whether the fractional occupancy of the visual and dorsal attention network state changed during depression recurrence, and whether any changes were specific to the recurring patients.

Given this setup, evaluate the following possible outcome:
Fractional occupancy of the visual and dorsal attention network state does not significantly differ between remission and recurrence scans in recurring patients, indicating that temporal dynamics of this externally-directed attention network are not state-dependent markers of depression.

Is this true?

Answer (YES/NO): NO